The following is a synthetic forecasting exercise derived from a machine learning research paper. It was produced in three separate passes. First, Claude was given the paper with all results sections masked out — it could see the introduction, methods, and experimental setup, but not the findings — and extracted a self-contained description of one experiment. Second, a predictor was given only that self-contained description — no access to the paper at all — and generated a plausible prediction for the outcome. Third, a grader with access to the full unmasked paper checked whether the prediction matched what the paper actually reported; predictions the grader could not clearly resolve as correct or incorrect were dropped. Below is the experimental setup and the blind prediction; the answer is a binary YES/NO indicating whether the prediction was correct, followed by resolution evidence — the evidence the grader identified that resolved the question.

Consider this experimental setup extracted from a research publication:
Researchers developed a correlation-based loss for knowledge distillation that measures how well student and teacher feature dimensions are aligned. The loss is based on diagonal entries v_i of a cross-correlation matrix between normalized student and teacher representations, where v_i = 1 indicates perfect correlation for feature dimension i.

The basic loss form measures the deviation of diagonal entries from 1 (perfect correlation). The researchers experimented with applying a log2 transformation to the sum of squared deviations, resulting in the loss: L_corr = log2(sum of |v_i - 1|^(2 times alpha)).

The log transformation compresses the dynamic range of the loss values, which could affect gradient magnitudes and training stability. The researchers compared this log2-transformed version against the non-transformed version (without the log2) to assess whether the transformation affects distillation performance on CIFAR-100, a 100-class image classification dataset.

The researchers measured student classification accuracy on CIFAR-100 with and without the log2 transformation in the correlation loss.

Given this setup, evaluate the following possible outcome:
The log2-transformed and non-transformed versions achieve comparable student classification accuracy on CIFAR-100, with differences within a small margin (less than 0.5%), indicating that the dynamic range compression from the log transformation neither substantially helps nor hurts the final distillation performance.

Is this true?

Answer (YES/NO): NO